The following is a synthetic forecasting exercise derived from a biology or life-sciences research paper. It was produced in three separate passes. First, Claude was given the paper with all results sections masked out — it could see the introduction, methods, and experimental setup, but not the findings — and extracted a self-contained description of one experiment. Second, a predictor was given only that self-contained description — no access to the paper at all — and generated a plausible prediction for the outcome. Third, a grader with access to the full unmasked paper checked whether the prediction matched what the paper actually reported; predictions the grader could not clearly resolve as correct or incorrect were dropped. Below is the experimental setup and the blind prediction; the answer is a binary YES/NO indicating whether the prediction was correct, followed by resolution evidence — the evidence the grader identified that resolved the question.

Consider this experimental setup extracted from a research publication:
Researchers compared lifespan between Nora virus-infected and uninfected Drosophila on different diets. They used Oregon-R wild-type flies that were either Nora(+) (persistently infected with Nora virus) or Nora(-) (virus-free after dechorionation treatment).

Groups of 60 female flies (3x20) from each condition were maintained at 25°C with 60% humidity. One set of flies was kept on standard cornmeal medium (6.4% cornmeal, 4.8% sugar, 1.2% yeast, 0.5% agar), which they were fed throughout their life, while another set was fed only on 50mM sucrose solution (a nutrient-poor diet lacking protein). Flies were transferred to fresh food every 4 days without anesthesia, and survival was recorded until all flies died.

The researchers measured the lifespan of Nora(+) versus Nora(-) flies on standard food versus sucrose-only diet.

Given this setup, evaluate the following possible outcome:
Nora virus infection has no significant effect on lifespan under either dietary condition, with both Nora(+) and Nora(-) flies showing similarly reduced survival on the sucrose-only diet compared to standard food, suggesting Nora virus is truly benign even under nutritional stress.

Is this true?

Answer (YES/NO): NO